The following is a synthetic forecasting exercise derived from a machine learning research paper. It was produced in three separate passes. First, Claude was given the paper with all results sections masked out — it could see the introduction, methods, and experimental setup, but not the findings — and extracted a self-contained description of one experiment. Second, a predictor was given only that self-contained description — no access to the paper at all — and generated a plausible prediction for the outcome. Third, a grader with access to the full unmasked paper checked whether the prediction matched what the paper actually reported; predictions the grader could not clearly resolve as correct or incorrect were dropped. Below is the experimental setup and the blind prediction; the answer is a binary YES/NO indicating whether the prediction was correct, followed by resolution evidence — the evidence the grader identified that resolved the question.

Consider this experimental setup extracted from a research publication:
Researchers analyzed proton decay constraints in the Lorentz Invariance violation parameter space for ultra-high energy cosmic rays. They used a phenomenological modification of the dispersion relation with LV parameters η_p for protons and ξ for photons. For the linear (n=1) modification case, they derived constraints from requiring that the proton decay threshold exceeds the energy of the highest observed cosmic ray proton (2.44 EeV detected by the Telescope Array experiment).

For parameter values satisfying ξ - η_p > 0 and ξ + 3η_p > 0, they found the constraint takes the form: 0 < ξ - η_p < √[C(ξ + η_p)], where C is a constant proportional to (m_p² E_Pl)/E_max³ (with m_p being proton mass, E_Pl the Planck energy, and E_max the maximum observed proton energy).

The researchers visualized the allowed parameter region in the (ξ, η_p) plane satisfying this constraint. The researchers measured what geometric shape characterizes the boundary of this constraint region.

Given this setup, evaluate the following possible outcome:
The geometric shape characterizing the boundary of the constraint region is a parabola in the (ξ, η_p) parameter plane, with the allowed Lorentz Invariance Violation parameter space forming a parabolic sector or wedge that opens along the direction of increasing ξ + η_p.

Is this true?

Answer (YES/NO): YES